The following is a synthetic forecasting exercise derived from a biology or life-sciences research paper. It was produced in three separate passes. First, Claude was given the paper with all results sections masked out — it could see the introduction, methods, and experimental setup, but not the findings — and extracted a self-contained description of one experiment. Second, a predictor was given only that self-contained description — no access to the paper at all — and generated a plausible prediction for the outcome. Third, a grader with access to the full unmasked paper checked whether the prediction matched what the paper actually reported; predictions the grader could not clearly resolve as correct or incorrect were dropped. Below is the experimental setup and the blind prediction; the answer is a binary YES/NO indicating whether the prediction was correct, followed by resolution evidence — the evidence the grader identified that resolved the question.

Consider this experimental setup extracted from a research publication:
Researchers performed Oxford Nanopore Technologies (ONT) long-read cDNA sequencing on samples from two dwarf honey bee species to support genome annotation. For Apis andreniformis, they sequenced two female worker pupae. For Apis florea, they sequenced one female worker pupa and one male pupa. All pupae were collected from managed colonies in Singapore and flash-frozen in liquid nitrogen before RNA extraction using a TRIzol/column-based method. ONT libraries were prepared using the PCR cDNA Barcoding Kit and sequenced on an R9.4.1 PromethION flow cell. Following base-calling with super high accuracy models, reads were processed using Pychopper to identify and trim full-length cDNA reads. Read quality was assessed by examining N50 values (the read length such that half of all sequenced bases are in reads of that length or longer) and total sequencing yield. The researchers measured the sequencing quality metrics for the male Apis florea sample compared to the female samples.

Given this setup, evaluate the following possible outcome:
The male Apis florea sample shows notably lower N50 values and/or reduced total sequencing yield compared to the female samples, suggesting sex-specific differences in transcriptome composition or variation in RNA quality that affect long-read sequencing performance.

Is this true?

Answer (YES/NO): NO